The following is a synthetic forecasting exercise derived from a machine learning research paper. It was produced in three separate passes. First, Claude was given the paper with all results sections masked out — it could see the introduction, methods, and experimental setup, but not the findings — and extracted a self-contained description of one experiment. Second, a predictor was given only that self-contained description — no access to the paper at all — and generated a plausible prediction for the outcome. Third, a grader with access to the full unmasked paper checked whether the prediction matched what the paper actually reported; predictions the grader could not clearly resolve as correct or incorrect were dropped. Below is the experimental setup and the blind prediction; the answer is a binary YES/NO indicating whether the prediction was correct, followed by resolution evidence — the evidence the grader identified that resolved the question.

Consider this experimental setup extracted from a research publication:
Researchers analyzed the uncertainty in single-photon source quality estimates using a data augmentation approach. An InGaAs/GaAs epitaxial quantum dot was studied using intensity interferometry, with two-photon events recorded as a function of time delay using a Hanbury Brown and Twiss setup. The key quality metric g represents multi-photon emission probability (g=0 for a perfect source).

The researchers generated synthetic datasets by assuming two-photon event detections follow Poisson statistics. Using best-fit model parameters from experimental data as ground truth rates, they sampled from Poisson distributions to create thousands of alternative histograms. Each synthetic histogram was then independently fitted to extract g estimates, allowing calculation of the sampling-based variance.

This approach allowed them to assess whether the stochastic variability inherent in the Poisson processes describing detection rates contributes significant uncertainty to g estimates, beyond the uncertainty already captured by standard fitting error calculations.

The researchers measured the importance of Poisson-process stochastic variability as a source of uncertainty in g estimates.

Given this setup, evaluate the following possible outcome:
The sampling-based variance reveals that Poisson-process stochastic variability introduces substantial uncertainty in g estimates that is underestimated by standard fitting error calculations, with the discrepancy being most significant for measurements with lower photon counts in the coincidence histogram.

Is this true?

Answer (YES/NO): YES